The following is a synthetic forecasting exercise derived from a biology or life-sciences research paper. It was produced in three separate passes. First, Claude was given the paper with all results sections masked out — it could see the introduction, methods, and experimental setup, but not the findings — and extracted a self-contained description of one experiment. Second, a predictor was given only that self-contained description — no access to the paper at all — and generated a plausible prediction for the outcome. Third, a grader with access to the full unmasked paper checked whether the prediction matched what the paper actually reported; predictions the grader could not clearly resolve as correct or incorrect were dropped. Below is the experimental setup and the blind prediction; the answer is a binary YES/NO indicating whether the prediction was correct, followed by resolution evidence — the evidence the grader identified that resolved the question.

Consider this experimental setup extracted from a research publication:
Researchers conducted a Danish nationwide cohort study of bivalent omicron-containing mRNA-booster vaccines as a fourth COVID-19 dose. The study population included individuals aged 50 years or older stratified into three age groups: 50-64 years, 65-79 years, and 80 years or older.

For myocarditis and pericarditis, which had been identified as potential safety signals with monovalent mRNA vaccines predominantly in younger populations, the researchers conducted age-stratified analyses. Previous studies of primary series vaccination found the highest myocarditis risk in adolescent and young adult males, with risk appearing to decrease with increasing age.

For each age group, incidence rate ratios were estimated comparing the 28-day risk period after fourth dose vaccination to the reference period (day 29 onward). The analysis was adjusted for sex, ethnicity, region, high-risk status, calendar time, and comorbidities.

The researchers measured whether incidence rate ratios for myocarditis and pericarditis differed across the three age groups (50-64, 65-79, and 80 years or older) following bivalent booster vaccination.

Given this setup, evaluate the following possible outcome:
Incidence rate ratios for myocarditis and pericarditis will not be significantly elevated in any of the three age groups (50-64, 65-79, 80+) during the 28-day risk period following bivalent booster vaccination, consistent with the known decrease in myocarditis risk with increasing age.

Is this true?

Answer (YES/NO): NO